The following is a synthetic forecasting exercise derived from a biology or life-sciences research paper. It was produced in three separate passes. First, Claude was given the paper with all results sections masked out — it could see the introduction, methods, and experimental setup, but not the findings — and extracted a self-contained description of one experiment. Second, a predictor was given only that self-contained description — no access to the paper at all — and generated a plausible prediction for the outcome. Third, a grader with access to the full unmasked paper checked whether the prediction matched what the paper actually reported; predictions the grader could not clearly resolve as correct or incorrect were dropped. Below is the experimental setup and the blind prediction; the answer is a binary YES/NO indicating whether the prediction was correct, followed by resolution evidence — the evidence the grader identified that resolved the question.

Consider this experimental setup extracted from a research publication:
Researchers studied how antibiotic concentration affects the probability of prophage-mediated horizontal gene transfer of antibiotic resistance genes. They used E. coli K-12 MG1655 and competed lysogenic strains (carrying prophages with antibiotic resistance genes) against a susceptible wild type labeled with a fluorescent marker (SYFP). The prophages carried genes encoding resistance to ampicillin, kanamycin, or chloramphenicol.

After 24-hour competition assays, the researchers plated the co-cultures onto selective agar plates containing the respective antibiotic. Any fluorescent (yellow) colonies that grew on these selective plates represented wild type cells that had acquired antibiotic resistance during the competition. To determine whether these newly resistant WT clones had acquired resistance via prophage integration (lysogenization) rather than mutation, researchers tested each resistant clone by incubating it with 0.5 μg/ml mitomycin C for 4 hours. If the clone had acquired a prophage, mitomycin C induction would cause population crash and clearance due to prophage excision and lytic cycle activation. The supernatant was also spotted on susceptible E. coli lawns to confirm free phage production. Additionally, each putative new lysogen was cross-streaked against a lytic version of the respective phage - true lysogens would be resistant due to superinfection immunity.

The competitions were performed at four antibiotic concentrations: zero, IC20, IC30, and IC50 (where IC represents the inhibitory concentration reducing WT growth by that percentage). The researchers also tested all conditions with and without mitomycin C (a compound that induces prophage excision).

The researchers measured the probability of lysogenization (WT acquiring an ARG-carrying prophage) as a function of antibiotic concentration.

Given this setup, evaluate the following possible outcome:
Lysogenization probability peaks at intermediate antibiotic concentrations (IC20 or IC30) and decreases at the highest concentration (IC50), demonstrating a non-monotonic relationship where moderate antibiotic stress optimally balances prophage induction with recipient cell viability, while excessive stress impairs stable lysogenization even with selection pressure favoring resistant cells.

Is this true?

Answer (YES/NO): YES